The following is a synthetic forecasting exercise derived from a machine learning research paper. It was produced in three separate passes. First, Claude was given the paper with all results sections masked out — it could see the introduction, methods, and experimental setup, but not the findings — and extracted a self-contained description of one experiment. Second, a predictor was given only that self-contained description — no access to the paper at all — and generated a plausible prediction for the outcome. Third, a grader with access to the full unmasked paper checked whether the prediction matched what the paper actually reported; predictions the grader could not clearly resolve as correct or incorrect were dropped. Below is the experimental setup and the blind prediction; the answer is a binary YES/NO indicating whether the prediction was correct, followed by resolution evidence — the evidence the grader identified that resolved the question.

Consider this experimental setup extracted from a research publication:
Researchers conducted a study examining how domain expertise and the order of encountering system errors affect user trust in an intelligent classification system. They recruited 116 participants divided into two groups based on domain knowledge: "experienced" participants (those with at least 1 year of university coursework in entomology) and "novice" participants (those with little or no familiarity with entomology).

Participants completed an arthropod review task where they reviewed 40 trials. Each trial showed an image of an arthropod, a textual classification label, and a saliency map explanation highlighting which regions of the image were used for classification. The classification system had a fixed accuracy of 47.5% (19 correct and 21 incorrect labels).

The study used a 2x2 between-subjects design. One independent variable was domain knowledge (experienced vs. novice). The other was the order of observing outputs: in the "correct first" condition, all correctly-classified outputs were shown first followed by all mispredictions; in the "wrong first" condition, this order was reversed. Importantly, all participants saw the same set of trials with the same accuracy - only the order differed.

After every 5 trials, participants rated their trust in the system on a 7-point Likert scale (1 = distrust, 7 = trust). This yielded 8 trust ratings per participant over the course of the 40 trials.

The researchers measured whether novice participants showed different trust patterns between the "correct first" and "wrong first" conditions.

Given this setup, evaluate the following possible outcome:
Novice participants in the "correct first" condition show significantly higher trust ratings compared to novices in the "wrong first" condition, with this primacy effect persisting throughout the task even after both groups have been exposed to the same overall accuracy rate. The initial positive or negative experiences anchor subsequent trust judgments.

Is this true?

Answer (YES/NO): NO